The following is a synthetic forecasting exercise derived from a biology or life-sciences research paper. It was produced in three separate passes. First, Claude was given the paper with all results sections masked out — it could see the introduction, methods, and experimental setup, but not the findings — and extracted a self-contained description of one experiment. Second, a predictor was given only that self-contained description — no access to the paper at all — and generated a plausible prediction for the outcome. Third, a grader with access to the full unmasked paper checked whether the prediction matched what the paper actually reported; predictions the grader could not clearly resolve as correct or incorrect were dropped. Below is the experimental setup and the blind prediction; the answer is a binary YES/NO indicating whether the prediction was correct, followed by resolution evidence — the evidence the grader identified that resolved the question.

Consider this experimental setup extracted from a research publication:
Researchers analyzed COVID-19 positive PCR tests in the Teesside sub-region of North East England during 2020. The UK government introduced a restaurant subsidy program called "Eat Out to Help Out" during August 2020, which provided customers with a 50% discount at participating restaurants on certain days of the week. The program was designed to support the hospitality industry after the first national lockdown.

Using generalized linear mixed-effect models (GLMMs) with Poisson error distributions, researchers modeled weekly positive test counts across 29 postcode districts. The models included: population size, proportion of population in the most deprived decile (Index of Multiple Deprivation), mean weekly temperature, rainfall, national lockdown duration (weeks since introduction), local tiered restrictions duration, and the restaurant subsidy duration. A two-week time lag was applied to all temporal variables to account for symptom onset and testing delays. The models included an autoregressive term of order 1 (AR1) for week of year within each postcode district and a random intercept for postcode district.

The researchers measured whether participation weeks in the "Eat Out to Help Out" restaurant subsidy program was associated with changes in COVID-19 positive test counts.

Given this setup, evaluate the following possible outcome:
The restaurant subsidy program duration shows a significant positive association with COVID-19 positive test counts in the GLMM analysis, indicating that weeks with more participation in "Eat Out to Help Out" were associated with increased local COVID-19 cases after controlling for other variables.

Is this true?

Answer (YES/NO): NO